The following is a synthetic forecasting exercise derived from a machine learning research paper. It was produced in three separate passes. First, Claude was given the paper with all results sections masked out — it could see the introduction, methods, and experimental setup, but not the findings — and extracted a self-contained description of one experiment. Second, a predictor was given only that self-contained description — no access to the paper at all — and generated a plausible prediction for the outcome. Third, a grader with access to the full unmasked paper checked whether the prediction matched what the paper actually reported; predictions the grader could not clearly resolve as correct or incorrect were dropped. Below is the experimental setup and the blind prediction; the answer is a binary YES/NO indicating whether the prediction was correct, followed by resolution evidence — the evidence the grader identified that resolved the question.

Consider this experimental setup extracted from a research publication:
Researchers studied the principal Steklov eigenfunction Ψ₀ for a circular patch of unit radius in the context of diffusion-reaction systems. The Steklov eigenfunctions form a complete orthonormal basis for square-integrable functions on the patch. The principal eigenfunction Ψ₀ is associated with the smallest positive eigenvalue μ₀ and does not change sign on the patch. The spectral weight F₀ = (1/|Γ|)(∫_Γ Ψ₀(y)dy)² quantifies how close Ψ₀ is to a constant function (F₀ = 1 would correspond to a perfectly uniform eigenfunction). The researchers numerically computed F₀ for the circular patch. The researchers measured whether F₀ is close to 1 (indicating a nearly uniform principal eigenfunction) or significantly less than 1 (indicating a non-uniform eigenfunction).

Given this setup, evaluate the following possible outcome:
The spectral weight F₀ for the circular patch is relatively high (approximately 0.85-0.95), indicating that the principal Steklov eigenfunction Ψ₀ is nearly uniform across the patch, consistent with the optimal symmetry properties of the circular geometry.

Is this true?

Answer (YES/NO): NO